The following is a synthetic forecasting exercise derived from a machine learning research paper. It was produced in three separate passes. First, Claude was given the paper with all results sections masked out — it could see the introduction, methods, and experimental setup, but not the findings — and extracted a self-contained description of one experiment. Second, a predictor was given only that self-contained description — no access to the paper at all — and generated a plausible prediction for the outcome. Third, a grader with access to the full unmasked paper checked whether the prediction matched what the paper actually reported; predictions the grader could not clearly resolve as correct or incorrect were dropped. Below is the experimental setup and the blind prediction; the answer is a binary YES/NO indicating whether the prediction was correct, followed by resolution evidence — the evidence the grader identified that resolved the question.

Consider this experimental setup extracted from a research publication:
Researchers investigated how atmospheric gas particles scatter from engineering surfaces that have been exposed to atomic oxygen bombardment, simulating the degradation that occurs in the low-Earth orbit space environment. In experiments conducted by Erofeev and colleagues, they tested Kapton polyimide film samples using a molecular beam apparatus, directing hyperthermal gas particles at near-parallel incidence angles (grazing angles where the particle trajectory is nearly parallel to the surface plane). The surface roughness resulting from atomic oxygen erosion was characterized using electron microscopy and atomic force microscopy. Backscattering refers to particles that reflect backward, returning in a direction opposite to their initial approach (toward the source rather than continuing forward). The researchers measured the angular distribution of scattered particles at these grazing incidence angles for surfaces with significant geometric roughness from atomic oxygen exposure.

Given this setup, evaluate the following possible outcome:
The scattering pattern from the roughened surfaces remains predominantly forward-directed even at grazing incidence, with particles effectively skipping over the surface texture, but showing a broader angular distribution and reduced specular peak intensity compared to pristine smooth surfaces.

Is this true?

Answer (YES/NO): NO